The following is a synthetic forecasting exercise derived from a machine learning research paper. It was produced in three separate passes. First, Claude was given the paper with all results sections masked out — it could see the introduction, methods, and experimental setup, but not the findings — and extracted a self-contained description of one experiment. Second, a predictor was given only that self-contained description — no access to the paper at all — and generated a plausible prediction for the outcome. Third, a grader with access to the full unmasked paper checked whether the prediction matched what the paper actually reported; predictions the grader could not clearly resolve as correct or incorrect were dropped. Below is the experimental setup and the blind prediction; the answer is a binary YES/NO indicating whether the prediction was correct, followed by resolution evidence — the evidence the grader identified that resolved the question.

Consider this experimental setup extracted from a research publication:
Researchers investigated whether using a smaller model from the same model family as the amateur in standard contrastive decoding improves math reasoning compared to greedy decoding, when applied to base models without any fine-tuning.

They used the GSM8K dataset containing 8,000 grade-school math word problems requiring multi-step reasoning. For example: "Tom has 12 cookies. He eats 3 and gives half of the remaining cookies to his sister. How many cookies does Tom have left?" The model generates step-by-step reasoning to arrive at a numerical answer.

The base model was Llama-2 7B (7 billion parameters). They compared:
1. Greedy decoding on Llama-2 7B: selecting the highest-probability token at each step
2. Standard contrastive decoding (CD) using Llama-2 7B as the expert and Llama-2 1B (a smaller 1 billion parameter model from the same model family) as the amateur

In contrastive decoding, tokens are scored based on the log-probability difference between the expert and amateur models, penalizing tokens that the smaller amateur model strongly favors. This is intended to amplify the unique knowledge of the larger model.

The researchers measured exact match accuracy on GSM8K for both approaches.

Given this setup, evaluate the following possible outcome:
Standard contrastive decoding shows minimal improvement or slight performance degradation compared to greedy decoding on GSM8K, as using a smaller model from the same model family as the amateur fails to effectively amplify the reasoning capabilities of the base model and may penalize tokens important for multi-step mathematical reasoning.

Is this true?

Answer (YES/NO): YES